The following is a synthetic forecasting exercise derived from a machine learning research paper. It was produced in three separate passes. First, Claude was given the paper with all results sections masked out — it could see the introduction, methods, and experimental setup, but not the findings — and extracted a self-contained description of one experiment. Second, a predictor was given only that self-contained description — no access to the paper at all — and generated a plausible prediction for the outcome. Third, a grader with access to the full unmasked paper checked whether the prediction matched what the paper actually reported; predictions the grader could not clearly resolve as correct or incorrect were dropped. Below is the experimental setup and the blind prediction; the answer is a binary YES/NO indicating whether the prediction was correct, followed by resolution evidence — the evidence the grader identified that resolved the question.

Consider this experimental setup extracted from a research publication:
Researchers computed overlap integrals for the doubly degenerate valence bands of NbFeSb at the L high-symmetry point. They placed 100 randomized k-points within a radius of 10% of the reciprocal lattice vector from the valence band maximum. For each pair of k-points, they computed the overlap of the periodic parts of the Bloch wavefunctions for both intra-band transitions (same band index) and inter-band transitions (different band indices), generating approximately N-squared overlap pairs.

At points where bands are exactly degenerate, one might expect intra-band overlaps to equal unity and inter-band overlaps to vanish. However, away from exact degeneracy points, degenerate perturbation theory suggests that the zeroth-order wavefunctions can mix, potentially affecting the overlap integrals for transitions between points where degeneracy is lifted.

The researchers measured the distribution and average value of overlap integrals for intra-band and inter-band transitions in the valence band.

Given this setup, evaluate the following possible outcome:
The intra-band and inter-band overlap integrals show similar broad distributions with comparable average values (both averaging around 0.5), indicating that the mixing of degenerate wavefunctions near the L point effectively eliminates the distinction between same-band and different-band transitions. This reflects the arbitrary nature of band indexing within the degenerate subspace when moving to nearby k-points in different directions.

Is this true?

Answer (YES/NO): NO